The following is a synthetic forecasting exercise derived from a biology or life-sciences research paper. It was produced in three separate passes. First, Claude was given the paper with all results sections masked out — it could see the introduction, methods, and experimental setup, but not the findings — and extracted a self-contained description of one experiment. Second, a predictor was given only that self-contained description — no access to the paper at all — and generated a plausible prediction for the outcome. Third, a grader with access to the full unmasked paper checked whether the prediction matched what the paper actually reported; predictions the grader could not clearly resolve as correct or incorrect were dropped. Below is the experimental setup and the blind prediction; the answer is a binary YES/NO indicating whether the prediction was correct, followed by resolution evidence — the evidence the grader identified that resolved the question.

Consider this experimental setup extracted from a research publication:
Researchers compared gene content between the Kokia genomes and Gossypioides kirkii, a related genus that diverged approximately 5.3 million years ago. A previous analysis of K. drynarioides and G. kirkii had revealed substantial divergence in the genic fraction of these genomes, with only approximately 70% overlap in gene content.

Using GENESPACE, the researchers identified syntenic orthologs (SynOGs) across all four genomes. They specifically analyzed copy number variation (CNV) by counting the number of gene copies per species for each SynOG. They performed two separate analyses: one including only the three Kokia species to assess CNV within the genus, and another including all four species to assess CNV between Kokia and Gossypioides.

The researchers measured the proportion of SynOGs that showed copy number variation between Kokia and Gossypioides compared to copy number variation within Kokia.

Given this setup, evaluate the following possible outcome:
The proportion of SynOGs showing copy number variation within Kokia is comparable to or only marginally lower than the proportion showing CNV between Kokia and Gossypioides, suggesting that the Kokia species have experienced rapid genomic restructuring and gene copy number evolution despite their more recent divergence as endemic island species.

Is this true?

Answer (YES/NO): NO